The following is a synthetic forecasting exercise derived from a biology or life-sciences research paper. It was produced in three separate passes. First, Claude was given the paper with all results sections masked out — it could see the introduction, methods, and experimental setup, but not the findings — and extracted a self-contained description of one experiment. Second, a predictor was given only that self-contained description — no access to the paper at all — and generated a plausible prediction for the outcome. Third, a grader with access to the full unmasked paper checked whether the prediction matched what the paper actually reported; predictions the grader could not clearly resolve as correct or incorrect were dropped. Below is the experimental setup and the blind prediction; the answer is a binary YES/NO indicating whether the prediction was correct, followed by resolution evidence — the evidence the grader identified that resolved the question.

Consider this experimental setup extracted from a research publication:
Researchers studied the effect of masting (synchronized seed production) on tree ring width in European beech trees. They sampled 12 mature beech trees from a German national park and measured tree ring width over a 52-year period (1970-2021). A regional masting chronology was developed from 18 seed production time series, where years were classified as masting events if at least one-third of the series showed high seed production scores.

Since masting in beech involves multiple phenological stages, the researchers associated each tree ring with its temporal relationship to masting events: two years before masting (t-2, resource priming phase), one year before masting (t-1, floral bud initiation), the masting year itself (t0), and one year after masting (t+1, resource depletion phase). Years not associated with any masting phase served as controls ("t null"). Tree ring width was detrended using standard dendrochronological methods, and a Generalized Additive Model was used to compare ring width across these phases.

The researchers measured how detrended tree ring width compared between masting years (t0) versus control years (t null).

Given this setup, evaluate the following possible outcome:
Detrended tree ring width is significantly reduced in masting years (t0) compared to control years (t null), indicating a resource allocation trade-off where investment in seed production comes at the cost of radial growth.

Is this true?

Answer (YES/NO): YES